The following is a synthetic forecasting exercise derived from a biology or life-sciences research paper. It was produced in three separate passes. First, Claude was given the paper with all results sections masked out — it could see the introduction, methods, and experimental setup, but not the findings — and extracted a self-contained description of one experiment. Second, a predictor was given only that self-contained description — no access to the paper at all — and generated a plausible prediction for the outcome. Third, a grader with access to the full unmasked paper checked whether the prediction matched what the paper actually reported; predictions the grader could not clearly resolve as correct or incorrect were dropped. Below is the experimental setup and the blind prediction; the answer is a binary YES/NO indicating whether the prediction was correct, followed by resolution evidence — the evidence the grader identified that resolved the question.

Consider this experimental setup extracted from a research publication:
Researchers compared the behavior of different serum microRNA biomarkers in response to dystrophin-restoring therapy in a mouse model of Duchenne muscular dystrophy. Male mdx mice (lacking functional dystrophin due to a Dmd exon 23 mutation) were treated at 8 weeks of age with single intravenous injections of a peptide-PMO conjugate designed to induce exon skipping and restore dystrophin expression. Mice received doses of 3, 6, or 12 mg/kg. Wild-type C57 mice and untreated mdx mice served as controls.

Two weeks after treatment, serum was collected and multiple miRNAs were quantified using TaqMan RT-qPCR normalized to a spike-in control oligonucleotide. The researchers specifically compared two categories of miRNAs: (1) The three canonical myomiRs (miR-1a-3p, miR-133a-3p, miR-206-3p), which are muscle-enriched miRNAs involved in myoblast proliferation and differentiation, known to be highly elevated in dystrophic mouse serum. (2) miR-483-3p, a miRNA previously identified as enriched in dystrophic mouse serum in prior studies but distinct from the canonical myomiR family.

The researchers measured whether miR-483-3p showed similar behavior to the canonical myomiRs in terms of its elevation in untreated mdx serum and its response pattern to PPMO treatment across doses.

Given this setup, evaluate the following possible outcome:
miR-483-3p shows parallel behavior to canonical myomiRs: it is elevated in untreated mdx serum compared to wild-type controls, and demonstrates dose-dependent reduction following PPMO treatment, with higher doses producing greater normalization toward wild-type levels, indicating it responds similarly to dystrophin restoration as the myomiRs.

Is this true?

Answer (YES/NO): YES